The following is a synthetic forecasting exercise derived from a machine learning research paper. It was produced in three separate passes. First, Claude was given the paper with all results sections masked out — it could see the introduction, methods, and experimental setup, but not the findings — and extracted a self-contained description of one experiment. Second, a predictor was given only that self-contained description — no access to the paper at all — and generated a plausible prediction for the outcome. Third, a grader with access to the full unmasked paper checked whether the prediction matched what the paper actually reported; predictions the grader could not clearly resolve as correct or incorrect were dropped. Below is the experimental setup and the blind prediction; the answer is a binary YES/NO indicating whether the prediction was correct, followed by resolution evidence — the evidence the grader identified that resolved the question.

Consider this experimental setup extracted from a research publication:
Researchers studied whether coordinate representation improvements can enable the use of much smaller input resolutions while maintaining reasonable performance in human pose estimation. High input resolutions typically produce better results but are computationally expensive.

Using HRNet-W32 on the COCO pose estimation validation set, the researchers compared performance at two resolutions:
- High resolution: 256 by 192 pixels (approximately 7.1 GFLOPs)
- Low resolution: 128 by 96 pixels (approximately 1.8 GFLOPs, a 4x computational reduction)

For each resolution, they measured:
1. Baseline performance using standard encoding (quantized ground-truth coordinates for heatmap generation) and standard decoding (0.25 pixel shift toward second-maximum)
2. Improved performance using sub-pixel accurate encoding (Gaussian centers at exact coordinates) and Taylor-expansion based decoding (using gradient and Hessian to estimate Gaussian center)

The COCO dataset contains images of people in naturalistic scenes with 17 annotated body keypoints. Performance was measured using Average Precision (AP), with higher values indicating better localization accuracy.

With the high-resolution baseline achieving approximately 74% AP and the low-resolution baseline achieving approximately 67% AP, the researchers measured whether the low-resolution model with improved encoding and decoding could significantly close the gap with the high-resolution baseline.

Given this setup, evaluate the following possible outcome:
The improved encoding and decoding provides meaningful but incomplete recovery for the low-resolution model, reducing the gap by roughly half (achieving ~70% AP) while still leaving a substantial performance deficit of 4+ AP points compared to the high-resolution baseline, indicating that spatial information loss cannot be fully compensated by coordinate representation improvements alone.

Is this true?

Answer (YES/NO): NO